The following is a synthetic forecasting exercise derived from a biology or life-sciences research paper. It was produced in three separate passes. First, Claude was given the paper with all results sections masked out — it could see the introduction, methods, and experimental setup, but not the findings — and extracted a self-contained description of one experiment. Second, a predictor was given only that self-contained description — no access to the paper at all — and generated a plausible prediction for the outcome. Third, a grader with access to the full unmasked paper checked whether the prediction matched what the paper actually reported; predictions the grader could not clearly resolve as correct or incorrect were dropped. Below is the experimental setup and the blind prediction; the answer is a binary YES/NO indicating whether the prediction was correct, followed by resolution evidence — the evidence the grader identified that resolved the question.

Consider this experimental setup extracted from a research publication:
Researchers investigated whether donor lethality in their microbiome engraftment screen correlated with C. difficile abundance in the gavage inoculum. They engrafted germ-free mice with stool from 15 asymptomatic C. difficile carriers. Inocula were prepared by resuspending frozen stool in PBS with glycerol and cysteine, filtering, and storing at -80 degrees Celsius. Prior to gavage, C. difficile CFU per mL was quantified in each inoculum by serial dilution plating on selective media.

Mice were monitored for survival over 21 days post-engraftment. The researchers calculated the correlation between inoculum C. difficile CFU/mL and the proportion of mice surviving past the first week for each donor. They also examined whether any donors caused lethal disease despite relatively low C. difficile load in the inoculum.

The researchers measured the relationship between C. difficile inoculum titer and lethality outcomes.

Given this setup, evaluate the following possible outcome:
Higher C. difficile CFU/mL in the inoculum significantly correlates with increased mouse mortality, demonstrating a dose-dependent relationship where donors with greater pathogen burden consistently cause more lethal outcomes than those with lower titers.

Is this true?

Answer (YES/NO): NO